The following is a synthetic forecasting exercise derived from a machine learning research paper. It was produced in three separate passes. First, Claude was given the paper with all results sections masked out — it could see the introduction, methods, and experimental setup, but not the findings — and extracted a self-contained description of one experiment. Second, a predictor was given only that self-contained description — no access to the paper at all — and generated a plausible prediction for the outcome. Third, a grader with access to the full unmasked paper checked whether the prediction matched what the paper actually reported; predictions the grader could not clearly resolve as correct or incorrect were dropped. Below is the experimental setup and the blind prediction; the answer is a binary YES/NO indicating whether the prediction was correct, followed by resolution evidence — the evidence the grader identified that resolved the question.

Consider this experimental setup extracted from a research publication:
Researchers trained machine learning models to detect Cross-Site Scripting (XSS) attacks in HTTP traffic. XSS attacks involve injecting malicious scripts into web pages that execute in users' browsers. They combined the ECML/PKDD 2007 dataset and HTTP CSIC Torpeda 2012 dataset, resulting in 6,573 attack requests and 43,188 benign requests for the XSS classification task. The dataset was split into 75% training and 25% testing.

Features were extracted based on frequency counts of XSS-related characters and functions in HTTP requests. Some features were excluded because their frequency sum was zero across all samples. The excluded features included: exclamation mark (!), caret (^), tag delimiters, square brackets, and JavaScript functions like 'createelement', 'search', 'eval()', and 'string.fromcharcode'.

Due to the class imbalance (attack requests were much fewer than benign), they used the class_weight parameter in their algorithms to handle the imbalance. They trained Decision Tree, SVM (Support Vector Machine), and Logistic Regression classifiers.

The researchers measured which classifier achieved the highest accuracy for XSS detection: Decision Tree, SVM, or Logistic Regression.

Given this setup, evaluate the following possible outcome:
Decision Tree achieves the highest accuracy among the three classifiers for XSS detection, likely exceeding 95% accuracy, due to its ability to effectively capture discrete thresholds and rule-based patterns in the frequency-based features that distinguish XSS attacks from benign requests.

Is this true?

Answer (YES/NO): YES